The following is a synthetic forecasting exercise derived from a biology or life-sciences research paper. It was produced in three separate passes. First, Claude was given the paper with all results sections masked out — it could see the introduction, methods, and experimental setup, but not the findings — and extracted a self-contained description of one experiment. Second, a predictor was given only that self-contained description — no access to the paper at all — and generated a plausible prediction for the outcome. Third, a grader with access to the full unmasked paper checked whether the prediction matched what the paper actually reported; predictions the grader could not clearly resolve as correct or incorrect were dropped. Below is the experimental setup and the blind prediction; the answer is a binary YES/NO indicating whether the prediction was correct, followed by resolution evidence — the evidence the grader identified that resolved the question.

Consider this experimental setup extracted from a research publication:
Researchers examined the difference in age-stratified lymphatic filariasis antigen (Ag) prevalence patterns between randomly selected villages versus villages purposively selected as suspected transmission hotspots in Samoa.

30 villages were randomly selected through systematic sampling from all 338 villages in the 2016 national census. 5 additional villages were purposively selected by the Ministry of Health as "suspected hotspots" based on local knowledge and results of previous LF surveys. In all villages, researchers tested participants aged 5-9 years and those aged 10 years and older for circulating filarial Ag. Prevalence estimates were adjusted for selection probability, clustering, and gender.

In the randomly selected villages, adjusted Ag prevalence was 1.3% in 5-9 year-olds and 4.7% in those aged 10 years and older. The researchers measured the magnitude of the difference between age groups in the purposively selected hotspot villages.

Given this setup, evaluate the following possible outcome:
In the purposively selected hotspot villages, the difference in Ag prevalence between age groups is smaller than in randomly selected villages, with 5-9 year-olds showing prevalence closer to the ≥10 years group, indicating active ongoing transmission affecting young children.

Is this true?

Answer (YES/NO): NO